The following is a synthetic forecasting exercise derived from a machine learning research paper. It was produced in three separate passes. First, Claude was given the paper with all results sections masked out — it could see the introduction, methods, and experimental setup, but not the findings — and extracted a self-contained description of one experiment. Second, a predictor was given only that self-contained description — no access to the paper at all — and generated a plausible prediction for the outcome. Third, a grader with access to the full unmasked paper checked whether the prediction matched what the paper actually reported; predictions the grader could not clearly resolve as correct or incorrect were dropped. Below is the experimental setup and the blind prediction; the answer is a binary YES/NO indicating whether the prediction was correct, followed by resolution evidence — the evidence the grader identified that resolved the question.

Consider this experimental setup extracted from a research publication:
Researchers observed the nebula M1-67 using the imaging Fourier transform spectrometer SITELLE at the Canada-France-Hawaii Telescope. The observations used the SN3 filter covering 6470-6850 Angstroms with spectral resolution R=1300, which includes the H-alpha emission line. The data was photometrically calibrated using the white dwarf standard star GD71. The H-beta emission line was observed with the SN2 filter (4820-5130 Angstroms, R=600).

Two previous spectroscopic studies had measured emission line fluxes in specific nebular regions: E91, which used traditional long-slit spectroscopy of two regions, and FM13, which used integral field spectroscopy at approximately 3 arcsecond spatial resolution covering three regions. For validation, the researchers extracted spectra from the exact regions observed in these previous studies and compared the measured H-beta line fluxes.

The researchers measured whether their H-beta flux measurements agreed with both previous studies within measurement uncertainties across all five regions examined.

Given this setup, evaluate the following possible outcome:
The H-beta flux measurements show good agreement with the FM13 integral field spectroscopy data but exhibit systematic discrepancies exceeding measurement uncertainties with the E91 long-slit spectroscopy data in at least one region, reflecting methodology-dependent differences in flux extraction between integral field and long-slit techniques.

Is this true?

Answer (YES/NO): NO